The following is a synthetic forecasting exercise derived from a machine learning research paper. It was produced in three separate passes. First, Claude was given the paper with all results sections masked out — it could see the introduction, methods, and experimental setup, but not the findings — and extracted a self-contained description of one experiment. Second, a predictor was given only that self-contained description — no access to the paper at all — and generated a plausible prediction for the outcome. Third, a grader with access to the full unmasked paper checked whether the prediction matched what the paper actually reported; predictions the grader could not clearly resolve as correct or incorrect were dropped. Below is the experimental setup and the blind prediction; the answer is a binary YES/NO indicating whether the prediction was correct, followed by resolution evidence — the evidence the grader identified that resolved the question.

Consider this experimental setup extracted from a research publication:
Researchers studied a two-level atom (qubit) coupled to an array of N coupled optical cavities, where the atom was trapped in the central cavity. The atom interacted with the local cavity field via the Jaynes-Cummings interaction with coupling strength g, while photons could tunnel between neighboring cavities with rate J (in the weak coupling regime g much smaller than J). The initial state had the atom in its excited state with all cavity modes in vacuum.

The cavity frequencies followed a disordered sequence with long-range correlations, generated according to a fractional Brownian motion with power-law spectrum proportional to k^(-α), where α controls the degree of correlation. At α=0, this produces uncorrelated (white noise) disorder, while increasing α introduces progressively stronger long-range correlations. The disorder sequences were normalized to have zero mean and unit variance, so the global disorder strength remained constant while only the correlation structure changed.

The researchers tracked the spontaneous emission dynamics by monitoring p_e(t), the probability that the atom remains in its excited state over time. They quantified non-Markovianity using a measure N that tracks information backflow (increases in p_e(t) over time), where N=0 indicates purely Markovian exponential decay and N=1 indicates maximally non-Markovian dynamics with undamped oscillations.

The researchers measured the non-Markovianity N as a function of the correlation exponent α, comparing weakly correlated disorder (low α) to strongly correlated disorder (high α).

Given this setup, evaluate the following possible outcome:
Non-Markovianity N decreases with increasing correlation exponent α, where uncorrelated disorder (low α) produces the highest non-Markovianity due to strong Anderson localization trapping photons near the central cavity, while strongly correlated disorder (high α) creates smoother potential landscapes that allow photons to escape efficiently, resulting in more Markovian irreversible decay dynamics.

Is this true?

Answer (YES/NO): YES